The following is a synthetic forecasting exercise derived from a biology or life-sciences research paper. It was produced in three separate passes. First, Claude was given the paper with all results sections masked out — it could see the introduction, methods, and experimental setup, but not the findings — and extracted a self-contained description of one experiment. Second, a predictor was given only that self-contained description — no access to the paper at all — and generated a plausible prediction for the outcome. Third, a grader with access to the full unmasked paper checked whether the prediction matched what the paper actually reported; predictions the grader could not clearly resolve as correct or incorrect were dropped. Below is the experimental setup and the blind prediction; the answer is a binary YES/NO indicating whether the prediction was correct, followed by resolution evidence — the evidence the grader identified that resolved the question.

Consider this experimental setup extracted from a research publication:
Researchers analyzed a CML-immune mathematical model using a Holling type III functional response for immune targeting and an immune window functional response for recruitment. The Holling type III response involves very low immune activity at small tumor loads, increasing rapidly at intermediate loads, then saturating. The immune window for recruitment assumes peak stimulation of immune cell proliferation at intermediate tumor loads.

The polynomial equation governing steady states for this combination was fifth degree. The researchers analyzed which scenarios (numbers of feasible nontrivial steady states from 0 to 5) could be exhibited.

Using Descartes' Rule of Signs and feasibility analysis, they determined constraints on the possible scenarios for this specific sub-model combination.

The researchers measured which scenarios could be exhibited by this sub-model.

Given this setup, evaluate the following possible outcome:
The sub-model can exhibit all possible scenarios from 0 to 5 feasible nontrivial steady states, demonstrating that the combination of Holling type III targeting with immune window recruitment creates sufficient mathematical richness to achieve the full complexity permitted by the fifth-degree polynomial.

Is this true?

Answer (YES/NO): NO